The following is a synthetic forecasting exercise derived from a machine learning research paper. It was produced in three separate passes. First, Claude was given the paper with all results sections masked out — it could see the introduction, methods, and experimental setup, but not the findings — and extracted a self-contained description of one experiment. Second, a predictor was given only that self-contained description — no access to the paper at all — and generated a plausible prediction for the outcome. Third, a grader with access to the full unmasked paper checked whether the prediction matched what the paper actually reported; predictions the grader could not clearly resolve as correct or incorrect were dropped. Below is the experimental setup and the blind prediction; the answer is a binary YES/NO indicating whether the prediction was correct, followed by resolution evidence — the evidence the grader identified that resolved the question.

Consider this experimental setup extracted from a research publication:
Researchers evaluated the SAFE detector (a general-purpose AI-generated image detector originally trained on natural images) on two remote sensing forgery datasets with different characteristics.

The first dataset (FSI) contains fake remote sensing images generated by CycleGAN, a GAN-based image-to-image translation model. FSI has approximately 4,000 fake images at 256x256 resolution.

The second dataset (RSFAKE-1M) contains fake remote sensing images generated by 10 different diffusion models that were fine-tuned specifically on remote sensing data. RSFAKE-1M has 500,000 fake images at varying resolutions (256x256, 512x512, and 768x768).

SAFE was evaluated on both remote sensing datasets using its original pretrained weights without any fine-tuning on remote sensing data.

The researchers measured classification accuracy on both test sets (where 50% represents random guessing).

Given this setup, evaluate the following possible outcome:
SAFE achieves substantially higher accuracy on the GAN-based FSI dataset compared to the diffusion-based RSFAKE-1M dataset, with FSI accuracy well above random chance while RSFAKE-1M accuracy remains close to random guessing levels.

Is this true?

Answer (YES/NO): YES